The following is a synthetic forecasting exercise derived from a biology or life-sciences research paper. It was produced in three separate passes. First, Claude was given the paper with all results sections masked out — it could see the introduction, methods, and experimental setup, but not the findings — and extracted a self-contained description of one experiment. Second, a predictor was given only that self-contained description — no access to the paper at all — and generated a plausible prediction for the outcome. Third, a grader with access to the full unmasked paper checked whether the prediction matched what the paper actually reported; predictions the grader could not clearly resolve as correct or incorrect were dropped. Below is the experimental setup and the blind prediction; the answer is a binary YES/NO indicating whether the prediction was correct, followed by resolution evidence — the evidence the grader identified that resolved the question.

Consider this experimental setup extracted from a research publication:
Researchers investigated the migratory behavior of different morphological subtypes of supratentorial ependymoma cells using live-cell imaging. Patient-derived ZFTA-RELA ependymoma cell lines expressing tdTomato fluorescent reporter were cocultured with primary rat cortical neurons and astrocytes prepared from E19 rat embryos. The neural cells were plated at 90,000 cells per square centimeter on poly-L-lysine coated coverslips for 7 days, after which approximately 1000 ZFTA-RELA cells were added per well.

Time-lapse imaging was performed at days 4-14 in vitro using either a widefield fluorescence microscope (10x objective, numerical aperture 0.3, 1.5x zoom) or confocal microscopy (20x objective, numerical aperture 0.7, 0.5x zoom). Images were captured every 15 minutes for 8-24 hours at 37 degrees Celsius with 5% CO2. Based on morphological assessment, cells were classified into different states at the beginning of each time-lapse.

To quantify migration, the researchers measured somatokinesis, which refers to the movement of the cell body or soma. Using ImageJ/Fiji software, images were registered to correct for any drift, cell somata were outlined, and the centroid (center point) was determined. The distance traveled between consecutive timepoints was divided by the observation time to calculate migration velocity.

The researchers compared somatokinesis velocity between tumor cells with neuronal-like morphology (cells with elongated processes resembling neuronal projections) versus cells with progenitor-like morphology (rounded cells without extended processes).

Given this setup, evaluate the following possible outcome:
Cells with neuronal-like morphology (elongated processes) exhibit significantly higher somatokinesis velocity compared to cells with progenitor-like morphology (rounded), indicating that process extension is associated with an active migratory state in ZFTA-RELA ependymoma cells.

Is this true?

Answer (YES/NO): YES